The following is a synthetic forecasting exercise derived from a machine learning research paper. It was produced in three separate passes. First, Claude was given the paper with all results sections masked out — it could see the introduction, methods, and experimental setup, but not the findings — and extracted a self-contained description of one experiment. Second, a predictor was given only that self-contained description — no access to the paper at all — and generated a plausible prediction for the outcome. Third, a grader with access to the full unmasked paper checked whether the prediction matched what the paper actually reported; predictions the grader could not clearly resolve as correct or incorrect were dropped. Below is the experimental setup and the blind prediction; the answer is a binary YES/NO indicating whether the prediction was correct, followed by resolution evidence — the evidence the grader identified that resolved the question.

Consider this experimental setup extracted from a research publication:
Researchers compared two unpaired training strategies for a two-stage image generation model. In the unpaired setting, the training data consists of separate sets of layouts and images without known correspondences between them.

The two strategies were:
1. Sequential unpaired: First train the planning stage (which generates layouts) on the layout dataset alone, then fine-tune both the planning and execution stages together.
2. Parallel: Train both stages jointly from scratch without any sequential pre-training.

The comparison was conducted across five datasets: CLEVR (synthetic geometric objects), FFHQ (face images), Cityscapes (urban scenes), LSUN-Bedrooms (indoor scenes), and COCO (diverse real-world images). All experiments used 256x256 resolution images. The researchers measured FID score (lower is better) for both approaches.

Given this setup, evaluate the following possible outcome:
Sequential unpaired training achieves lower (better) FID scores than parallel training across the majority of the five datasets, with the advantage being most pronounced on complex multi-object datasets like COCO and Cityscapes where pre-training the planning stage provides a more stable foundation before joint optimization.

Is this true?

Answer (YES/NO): YES